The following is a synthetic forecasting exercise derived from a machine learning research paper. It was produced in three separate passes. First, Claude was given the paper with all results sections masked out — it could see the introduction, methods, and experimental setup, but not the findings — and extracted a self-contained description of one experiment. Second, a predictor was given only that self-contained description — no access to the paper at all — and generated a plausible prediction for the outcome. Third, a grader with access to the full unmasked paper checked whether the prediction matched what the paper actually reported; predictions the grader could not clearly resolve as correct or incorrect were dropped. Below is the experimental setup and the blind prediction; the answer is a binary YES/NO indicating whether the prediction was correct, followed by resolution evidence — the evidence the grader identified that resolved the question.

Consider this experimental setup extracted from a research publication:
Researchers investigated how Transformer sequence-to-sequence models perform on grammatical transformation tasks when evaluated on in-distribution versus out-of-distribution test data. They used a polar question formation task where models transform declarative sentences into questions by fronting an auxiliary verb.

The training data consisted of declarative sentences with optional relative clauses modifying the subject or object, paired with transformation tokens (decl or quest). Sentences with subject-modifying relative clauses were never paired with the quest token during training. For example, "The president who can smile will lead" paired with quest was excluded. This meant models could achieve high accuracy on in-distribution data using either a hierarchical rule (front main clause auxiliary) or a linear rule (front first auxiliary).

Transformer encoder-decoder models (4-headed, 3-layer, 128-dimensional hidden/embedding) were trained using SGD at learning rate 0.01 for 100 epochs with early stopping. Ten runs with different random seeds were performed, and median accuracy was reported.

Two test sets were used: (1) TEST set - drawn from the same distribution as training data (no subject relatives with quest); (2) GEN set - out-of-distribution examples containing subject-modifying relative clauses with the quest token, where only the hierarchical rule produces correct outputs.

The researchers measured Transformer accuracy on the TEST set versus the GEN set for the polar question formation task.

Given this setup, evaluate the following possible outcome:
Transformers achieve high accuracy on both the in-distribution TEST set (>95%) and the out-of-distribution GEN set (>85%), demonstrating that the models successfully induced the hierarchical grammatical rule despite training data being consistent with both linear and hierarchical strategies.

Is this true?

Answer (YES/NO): NO